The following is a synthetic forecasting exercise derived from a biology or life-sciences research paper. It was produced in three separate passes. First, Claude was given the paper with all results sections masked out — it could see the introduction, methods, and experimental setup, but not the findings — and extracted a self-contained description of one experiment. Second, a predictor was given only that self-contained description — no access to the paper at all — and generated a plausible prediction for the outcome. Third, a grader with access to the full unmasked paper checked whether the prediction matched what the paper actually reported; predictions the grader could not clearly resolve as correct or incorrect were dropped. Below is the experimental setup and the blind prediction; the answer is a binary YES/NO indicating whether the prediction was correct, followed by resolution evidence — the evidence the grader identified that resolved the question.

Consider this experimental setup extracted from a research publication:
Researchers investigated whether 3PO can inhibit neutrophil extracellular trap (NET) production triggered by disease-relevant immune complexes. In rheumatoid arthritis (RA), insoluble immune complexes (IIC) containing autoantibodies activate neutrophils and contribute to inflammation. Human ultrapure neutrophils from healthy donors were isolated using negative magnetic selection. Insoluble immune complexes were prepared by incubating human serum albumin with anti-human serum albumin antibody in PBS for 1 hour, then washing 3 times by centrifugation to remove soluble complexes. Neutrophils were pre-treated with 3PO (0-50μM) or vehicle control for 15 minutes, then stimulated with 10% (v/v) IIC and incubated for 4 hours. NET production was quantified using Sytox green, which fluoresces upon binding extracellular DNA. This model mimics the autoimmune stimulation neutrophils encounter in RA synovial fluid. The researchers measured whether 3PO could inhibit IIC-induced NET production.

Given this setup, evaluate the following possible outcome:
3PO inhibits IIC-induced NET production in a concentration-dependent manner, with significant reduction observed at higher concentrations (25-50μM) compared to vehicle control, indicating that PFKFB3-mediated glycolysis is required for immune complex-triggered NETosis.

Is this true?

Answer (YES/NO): NO